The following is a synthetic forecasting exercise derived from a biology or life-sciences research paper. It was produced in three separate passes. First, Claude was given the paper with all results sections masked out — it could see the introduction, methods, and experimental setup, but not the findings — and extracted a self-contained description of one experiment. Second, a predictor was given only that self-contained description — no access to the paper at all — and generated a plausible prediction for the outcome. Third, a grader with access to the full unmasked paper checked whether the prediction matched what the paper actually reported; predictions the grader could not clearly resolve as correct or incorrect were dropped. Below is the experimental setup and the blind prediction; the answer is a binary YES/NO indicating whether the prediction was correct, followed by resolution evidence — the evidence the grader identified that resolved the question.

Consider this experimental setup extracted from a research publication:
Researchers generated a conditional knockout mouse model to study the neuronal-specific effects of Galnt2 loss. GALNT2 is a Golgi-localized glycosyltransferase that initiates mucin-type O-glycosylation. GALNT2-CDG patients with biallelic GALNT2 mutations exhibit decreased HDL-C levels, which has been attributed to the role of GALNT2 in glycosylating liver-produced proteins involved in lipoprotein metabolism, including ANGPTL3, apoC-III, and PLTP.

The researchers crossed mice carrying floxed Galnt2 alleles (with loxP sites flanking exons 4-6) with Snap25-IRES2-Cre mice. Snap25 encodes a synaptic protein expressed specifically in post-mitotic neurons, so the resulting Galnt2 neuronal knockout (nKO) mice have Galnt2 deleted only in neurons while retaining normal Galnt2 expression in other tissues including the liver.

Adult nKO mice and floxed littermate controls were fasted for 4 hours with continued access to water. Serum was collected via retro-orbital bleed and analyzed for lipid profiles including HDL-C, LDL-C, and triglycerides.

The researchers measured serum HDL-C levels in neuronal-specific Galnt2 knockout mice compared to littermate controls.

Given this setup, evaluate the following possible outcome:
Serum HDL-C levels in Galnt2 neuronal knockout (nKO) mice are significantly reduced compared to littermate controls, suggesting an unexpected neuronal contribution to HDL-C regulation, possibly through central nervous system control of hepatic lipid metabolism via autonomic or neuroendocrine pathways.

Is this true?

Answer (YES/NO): NO